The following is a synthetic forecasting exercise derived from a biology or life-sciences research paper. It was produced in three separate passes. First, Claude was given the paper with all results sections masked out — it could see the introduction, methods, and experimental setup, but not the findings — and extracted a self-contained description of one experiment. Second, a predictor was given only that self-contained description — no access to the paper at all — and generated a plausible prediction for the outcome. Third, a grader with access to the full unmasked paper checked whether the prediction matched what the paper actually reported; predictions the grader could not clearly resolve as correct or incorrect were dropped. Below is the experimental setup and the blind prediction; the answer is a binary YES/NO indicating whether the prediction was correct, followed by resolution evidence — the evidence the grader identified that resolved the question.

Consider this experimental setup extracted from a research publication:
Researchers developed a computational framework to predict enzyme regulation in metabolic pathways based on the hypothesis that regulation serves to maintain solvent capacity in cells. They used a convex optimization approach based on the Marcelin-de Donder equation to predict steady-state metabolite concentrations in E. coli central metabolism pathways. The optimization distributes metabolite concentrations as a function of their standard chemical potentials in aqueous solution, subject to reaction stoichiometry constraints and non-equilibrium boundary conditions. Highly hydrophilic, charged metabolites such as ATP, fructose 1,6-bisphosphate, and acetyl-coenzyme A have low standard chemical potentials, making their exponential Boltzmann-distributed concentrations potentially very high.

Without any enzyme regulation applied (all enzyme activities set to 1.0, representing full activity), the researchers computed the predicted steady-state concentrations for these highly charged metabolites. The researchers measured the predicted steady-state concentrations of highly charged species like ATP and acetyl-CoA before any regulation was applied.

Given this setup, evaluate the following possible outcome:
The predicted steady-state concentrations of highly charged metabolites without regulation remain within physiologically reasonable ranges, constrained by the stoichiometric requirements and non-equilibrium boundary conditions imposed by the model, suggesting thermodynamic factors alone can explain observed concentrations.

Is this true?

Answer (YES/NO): NO